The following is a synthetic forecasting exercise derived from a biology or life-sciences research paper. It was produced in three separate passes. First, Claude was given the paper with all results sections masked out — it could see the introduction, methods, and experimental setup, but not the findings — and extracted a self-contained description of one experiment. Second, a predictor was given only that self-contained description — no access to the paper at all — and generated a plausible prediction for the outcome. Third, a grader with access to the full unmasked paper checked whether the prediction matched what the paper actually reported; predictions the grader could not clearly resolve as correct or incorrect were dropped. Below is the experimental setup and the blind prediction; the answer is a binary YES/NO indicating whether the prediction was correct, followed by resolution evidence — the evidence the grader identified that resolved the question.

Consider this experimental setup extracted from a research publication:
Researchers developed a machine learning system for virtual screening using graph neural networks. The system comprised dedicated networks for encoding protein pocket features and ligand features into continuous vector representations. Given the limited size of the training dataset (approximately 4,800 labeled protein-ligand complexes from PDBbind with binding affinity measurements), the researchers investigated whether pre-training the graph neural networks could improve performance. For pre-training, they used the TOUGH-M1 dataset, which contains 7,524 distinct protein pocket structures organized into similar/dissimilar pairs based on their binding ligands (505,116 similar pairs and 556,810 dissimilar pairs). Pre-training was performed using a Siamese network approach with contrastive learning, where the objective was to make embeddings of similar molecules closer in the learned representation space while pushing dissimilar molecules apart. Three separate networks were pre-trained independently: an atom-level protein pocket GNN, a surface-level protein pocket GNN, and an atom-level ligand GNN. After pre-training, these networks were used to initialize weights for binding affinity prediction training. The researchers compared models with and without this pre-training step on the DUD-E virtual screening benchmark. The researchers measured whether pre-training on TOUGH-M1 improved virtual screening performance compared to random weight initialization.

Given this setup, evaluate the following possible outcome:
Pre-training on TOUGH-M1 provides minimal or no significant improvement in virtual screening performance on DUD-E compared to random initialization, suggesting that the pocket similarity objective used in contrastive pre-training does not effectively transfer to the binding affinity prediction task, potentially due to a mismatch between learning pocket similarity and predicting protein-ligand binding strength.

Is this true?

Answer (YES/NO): YES